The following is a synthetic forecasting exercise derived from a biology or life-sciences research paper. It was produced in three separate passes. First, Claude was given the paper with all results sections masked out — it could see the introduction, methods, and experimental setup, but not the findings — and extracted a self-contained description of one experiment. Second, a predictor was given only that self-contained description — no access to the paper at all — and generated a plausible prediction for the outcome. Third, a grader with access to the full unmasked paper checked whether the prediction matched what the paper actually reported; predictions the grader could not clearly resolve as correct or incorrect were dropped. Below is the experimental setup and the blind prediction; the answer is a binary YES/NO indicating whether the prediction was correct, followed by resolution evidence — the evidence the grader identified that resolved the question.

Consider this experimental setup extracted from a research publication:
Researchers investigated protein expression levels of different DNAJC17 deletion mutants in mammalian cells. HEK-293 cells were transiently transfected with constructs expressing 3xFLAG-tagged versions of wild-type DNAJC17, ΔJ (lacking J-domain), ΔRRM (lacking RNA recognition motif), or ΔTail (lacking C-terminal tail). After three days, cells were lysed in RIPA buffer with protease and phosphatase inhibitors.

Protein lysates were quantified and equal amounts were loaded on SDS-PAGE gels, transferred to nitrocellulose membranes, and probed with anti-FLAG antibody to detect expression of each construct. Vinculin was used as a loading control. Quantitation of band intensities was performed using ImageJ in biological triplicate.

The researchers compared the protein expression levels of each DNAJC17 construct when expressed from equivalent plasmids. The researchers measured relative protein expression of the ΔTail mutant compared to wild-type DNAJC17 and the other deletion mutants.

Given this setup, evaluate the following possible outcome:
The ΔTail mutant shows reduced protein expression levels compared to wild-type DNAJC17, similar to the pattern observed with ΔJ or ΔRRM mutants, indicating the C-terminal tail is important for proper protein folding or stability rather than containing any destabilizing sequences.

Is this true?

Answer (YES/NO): YES